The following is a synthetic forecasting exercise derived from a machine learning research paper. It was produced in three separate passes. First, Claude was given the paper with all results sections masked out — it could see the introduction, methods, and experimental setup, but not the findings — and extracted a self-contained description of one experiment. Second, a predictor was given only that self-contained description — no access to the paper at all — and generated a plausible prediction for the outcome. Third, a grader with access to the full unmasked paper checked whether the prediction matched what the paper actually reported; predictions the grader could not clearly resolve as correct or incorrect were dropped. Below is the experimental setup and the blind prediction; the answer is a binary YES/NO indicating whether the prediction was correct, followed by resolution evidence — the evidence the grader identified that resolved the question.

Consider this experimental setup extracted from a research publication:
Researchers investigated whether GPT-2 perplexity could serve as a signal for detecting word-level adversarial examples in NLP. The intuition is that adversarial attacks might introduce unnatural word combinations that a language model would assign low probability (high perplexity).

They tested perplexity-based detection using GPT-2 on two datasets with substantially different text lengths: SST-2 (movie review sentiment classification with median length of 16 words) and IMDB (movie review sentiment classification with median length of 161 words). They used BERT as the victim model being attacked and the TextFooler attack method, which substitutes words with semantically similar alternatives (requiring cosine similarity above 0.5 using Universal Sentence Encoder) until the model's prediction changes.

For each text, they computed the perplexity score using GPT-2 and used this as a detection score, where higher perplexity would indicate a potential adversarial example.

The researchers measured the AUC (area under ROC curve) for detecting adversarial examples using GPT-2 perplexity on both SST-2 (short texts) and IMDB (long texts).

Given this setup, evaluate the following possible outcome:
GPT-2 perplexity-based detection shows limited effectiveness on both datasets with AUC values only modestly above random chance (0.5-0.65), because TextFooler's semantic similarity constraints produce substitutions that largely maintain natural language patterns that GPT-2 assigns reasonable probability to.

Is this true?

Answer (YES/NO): NO